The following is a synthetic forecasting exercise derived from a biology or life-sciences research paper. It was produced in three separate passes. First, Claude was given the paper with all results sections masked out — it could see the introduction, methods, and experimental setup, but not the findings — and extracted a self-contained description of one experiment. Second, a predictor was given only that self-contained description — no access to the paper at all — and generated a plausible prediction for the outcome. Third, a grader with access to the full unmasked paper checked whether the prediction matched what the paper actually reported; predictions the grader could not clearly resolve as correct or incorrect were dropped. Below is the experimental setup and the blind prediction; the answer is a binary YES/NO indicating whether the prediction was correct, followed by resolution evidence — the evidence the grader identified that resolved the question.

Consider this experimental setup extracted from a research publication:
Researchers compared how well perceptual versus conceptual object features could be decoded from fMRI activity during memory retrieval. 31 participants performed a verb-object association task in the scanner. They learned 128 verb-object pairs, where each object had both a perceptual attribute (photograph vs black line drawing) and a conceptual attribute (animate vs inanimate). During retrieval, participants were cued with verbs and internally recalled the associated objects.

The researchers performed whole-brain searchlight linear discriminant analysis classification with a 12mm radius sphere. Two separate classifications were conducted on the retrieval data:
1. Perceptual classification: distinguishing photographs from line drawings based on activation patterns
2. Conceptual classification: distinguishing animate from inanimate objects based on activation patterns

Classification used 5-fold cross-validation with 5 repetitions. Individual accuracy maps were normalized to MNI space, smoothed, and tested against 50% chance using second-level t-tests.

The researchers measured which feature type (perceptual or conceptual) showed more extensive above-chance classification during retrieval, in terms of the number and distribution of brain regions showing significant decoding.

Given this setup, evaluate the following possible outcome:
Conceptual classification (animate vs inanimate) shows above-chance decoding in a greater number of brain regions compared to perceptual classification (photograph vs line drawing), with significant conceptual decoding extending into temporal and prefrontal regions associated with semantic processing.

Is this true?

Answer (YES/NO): YES